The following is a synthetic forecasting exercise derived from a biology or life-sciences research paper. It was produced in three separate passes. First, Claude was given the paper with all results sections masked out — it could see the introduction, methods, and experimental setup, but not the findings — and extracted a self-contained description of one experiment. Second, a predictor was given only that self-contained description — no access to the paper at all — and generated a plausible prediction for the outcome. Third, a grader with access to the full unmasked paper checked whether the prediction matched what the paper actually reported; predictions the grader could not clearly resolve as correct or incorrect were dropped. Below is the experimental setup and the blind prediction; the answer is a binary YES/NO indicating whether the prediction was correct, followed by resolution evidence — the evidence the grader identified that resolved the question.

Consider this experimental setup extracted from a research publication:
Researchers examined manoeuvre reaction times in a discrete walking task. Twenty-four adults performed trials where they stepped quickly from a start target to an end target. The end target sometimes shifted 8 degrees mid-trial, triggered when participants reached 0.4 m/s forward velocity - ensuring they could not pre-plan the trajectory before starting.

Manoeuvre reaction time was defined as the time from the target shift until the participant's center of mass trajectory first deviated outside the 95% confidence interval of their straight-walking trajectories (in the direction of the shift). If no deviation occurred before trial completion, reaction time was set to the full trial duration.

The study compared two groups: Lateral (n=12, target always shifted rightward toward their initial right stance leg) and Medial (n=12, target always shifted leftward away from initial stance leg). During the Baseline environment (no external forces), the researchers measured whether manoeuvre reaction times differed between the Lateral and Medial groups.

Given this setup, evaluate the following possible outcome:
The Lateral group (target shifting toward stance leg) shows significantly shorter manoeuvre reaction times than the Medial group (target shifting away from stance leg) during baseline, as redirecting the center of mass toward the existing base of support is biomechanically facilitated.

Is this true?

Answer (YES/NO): NO